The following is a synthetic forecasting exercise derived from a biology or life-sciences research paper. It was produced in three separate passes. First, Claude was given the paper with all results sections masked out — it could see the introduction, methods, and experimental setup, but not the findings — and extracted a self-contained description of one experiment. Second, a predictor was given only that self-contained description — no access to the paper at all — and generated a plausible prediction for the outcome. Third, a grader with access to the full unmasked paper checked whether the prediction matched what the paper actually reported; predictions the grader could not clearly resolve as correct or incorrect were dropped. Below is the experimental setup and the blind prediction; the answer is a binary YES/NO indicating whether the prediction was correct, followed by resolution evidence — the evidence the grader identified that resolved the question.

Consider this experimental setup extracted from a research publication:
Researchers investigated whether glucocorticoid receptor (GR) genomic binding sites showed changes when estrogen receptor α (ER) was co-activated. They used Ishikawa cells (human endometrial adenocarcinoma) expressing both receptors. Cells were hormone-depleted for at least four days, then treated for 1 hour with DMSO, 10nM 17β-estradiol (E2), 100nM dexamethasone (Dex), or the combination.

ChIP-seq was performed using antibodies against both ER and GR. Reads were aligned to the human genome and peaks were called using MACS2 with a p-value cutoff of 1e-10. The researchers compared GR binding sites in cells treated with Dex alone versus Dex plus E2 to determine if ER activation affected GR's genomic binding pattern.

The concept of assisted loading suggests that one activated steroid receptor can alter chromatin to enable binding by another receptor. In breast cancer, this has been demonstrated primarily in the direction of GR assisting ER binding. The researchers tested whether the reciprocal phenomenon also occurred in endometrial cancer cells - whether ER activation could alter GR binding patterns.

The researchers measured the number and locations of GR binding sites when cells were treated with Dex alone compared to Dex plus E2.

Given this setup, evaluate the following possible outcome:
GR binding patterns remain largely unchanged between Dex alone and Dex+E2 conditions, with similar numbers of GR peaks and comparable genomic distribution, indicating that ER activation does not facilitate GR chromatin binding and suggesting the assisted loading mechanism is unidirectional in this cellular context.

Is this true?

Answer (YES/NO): NO